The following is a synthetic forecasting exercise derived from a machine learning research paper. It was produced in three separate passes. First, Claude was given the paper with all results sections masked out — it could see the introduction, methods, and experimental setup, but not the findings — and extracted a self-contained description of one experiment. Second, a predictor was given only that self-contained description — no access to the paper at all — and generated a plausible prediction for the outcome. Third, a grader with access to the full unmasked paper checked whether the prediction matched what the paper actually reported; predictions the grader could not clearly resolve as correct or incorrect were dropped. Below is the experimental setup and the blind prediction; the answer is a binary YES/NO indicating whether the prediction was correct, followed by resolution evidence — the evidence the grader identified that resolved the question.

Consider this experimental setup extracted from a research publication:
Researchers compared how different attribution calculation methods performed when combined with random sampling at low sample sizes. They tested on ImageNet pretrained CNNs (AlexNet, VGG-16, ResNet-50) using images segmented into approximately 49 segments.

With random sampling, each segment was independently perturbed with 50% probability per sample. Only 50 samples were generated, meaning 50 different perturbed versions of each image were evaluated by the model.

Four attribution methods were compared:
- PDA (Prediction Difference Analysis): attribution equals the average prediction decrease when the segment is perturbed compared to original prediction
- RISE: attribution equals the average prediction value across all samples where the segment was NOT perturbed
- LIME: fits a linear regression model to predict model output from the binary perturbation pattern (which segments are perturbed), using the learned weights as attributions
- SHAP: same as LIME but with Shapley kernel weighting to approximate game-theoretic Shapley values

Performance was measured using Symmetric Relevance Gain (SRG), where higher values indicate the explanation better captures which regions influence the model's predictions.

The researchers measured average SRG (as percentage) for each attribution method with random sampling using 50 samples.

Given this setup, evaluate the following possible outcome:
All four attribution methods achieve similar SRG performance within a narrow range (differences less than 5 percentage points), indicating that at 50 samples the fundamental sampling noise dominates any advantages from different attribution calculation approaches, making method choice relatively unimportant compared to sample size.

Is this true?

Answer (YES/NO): NO